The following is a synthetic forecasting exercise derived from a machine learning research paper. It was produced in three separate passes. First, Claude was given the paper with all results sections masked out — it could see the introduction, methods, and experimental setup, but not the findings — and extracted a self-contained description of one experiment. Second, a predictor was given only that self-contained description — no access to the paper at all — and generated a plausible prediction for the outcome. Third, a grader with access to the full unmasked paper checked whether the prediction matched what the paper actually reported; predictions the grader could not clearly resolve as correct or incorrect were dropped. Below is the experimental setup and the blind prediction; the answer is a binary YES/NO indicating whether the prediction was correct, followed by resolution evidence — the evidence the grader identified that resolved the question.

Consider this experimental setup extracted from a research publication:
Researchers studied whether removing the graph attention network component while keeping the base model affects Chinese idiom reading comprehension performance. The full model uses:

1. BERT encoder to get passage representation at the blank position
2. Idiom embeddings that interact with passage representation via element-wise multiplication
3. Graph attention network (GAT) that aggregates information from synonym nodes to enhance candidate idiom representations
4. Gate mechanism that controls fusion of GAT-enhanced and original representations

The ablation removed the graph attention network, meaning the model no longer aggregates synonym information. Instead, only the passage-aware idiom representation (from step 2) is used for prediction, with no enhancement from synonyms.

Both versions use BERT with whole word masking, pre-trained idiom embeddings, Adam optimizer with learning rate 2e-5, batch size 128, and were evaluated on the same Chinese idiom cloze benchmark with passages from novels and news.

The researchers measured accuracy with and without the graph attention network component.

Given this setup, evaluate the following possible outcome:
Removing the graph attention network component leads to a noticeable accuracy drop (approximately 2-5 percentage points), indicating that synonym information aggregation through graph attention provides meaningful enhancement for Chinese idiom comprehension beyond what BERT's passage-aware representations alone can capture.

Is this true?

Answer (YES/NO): NO